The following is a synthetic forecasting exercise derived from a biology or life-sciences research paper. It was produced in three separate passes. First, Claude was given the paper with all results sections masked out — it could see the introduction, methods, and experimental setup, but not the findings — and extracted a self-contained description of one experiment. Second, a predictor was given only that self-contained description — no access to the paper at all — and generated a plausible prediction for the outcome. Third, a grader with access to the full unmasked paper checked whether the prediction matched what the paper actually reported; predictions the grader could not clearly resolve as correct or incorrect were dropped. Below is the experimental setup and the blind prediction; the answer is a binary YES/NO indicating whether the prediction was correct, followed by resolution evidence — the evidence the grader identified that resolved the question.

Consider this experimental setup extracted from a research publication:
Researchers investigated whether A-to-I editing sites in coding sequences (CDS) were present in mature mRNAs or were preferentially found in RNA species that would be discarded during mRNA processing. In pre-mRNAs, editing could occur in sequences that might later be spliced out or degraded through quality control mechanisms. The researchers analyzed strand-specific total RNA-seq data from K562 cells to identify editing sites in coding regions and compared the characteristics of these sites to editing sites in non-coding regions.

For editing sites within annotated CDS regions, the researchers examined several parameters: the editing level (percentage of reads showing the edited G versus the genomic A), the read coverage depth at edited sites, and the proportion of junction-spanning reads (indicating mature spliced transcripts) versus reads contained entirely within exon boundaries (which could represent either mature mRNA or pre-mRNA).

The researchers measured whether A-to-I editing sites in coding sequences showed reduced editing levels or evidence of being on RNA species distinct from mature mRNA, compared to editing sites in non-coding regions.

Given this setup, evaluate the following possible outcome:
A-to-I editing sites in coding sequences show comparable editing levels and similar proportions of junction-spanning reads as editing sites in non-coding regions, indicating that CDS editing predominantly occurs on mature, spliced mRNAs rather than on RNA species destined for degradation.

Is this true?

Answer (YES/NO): NO